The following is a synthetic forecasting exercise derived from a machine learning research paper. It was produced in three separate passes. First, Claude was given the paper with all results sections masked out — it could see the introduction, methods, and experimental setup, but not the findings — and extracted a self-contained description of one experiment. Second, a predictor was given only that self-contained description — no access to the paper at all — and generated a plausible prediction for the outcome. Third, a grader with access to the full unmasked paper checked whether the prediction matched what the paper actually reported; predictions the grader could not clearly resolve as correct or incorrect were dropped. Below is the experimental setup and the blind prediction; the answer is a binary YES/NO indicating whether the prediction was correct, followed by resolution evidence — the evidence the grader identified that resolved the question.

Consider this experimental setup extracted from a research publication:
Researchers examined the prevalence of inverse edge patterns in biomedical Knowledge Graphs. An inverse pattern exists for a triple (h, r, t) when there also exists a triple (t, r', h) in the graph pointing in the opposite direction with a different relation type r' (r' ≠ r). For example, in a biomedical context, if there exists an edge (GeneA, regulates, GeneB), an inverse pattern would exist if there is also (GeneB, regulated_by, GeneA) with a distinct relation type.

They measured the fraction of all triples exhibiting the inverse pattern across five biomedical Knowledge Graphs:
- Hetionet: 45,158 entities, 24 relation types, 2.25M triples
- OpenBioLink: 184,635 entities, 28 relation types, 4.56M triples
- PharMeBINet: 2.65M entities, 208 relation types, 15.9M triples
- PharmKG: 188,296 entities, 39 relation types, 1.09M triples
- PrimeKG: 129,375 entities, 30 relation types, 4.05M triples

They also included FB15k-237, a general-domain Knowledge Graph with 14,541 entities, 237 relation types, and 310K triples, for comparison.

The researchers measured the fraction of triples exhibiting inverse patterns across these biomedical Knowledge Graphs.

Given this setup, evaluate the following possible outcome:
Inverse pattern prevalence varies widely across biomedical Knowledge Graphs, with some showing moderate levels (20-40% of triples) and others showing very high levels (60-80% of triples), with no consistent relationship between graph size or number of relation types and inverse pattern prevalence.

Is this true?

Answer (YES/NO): NO